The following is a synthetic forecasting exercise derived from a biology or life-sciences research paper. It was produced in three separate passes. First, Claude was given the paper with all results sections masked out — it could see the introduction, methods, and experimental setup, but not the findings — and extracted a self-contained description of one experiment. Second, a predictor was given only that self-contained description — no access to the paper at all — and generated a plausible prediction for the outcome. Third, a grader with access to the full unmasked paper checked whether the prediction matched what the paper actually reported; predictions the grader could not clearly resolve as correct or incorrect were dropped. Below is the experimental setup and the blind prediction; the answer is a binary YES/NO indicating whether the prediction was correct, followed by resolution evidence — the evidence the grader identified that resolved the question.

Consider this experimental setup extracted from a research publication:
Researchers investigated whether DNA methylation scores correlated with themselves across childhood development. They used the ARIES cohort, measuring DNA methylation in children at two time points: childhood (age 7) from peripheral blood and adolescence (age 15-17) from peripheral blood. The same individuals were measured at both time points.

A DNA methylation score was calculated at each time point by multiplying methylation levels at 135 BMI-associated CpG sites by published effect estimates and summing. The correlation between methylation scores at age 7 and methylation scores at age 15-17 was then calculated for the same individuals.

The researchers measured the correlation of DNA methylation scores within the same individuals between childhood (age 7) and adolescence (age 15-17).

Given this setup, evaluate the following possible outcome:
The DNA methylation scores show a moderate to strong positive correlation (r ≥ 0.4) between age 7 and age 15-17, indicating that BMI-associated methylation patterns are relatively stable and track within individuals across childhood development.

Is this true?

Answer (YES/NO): YES